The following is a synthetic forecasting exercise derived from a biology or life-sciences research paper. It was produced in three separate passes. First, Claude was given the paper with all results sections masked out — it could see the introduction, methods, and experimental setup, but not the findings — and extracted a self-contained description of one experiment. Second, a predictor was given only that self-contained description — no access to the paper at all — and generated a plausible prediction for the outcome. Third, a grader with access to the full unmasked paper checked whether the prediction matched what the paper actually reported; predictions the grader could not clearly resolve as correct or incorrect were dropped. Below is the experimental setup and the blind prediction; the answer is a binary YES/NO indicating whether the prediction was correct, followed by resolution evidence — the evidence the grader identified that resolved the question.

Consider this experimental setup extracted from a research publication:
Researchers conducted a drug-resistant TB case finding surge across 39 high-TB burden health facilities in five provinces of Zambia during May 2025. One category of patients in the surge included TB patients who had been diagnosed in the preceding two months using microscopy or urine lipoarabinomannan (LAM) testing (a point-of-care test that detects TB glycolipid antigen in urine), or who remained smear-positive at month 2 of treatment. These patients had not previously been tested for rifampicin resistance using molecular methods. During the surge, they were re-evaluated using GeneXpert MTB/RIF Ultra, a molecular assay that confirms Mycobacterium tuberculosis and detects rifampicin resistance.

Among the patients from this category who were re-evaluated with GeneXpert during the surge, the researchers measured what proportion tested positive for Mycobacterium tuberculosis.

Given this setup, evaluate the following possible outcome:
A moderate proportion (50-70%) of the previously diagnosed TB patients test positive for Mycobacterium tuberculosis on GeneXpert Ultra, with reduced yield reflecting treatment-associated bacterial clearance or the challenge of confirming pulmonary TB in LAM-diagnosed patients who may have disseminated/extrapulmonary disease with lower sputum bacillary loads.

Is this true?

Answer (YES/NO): NO